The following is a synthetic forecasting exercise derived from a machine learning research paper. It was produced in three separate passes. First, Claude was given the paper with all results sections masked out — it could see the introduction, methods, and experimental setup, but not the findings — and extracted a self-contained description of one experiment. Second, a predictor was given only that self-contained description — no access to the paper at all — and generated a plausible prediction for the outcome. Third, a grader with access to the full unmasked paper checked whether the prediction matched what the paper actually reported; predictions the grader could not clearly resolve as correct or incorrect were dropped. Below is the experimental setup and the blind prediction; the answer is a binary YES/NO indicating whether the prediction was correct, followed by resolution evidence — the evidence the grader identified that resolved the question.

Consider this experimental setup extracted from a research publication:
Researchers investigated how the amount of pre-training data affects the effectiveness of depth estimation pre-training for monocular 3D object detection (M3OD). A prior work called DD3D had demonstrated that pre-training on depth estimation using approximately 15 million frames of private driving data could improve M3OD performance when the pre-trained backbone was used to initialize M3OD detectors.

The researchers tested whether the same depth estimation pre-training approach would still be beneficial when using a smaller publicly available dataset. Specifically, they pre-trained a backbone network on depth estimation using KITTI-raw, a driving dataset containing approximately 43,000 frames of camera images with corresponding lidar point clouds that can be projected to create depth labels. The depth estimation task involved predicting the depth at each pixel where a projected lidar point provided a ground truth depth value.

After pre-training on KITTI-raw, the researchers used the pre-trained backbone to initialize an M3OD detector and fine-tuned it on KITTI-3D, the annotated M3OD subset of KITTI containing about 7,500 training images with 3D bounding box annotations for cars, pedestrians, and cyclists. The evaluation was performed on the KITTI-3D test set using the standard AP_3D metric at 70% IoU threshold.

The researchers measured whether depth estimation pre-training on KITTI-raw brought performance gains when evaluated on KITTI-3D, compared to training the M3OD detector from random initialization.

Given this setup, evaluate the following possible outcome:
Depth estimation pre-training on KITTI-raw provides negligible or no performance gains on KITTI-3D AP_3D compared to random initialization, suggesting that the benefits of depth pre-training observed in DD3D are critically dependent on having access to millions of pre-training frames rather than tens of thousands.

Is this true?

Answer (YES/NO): YES